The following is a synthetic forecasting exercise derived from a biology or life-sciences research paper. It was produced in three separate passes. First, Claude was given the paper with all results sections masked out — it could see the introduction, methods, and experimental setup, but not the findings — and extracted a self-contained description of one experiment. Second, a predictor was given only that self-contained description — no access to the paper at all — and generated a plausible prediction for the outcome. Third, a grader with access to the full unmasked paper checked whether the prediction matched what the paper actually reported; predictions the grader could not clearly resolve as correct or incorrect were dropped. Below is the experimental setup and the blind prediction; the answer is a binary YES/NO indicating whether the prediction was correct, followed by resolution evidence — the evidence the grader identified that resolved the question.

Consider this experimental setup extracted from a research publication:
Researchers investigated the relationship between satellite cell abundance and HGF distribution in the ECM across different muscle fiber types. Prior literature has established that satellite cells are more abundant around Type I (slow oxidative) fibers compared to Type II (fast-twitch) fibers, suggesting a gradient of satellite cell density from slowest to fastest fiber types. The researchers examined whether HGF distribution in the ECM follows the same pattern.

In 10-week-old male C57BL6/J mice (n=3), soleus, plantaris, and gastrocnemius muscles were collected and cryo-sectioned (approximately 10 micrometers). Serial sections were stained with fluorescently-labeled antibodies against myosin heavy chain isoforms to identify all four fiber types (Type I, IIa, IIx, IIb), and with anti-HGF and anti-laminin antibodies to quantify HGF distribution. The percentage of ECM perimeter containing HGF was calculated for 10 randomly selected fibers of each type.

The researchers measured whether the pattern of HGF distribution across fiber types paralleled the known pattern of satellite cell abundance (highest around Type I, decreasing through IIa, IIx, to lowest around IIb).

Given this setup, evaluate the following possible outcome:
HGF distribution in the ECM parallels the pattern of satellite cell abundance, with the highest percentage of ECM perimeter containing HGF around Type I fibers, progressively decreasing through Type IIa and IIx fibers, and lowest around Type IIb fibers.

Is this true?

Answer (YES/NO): NO